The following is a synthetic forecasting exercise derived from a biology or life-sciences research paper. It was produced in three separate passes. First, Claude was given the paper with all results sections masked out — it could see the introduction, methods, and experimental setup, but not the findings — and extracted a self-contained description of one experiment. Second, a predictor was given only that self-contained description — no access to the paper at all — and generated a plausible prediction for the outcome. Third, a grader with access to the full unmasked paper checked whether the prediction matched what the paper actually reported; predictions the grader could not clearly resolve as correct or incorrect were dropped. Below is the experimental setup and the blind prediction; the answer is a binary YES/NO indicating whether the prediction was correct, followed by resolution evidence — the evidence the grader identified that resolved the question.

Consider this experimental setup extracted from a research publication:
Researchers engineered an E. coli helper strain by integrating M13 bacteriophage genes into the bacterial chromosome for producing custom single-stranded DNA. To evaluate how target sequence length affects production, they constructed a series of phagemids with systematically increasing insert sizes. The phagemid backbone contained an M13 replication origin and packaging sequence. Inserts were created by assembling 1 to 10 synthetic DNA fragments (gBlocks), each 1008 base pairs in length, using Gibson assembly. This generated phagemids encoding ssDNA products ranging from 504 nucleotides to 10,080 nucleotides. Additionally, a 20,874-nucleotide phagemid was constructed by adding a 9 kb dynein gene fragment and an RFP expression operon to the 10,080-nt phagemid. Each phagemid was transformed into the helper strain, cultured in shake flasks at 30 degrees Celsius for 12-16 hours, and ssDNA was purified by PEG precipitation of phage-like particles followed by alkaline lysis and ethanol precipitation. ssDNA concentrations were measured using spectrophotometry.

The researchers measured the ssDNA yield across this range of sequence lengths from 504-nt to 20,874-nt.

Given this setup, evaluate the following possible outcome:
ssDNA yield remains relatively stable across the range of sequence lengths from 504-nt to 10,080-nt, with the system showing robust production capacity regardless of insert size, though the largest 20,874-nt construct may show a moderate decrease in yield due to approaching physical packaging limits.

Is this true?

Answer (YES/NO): NO